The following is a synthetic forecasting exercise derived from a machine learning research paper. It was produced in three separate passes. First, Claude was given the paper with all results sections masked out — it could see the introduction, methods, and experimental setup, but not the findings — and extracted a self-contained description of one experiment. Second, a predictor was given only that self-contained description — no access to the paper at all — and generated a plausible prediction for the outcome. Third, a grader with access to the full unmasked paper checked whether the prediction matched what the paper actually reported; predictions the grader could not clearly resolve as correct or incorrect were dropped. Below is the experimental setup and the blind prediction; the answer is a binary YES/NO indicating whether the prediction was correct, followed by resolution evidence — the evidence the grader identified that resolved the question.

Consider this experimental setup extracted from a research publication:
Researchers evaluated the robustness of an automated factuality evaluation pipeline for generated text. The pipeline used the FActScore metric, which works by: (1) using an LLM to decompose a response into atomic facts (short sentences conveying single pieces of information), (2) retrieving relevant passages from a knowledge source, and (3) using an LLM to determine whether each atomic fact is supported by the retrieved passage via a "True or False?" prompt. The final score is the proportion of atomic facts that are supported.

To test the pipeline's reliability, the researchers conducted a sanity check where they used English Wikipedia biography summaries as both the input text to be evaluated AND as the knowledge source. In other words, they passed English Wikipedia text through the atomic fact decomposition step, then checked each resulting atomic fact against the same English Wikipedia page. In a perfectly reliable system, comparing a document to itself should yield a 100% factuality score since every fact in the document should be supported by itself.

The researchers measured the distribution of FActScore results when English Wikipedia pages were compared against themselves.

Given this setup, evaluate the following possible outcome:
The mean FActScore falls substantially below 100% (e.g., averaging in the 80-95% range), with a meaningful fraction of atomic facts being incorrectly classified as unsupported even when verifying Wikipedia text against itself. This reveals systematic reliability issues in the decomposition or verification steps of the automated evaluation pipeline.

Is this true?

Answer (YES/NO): NO